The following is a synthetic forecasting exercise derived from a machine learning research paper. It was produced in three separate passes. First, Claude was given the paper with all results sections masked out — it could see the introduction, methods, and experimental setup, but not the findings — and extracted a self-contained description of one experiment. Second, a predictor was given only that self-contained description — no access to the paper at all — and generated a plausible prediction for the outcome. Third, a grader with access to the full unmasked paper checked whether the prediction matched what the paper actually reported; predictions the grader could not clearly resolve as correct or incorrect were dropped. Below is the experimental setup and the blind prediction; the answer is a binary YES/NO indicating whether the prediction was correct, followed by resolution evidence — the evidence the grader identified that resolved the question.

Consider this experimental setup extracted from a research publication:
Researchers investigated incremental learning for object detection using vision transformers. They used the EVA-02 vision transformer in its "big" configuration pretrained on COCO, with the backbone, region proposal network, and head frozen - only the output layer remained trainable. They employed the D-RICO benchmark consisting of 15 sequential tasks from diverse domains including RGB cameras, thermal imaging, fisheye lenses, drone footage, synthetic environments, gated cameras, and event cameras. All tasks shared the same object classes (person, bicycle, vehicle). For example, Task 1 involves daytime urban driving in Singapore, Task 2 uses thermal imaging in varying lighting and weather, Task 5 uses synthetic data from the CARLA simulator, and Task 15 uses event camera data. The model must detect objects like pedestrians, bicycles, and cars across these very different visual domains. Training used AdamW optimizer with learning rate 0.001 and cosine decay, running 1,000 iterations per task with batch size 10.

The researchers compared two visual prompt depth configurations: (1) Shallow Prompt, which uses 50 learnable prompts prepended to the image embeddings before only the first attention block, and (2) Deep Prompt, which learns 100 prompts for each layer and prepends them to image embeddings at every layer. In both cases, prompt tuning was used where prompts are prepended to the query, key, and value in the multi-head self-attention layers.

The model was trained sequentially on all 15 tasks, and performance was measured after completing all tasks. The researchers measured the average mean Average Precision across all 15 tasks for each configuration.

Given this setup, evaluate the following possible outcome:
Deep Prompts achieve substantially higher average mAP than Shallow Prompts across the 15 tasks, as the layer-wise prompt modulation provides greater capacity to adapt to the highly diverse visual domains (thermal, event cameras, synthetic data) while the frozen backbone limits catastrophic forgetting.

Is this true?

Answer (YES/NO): YES